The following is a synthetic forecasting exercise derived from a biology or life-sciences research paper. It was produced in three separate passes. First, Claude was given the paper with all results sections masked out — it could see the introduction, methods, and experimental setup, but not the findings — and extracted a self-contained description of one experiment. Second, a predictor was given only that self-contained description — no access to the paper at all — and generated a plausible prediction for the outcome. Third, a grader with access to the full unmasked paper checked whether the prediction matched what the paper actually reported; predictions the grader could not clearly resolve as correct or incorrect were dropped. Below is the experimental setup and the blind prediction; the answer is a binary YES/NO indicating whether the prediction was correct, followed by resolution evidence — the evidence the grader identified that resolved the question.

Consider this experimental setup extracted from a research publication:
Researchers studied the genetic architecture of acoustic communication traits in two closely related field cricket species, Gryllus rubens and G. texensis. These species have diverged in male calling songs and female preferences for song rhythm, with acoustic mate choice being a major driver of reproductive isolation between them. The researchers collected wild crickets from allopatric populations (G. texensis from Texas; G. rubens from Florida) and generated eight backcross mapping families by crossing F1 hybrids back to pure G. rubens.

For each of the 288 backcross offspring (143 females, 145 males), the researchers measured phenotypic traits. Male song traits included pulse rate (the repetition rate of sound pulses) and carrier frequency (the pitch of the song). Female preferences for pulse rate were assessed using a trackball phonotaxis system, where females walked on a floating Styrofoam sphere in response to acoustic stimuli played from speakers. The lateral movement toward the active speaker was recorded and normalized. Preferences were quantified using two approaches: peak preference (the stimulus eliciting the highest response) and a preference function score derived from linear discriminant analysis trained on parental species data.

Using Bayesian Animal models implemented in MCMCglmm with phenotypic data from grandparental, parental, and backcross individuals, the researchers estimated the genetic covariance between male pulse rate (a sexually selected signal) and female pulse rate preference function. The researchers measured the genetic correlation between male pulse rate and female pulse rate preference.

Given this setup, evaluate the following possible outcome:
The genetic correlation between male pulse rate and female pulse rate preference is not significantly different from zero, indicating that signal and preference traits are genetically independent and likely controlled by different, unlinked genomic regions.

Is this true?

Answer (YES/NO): NO